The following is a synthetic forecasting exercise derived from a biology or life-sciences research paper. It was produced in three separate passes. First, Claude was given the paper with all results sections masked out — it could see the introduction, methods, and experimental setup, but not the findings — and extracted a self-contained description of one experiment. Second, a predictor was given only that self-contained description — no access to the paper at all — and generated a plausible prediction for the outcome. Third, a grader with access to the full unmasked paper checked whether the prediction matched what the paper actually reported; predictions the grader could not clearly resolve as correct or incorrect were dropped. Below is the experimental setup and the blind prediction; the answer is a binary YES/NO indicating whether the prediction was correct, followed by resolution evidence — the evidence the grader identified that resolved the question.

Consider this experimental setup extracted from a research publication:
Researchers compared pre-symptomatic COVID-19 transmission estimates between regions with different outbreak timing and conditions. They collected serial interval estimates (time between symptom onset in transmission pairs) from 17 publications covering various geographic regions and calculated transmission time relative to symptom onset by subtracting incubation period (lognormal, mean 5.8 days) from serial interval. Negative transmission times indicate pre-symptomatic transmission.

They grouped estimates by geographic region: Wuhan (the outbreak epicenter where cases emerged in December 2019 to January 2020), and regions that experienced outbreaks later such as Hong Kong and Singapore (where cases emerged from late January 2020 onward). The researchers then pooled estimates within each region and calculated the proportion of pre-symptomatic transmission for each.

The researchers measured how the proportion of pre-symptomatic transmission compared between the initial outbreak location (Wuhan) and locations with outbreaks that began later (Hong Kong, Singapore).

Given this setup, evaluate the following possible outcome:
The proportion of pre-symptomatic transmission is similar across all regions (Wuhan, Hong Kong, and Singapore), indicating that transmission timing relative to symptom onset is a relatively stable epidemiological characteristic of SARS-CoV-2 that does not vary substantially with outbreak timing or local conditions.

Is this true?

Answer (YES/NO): NO